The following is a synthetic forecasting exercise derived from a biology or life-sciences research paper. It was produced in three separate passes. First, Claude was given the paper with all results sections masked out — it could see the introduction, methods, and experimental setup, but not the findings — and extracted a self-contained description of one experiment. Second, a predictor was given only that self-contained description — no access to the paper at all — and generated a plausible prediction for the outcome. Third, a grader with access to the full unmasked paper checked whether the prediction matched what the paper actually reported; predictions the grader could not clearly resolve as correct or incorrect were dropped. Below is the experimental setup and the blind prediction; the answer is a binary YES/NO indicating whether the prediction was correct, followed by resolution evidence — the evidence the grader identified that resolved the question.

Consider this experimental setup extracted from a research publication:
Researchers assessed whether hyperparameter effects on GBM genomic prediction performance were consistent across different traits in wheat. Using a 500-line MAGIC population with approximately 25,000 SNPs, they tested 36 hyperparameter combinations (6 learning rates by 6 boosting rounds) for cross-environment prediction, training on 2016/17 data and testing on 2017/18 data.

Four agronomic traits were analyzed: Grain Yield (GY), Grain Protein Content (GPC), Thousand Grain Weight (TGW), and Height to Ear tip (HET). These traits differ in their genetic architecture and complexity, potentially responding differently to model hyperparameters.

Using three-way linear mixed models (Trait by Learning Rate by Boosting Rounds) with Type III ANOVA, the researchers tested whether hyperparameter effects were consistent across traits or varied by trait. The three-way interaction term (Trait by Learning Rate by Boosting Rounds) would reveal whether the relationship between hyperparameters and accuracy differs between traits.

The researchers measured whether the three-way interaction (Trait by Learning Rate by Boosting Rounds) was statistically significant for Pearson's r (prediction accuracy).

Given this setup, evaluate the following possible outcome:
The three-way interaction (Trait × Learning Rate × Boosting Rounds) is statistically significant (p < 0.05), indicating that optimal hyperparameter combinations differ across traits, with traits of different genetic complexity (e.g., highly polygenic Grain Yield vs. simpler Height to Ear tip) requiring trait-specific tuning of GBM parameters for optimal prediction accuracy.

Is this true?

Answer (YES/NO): YES